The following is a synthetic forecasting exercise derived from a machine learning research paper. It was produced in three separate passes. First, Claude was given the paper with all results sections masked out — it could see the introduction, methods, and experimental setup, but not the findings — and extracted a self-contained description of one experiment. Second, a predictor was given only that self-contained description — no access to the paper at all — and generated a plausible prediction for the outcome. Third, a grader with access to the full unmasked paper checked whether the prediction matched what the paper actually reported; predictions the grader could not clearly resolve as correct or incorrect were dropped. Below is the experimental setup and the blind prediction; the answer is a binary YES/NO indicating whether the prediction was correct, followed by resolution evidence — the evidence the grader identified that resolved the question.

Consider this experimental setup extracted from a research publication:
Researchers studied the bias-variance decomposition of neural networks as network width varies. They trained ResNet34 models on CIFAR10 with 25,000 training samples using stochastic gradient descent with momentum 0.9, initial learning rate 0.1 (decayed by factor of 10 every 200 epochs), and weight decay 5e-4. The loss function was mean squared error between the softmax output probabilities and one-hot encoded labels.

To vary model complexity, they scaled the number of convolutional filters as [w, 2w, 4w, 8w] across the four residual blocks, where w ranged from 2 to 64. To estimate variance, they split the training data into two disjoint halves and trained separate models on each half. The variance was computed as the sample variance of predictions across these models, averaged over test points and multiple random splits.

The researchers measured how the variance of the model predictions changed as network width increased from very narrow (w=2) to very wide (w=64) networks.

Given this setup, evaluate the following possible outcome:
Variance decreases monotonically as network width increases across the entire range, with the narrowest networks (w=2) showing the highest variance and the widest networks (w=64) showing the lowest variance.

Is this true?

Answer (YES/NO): NO